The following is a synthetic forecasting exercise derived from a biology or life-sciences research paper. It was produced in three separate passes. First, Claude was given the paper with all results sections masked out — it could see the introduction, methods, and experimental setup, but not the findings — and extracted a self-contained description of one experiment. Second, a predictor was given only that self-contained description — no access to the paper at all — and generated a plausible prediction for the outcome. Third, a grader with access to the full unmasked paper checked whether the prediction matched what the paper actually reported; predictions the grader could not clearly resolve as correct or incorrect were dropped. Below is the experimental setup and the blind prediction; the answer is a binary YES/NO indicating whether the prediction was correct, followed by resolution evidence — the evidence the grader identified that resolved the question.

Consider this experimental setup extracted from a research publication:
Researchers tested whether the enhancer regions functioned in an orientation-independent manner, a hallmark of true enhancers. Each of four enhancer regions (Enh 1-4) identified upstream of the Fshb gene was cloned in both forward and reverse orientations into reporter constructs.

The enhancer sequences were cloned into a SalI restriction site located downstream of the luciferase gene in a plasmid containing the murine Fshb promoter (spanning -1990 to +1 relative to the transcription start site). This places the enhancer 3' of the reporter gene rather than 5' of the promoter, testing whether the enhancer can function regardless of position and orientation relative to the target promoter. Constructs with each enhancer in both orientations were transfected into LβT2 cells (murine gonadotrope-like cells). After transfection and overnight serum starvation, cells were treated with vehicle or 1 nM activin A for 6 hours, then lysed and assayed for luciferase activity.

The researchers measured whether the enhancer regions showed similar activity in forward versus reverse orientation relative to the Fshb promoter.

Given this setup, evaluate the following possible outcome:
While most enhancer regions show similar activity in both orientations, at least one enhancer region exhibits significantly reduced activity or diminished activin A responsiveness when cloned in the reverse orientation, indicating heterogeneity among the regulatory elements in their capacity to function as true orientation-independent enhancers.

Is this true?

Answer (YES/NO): NO